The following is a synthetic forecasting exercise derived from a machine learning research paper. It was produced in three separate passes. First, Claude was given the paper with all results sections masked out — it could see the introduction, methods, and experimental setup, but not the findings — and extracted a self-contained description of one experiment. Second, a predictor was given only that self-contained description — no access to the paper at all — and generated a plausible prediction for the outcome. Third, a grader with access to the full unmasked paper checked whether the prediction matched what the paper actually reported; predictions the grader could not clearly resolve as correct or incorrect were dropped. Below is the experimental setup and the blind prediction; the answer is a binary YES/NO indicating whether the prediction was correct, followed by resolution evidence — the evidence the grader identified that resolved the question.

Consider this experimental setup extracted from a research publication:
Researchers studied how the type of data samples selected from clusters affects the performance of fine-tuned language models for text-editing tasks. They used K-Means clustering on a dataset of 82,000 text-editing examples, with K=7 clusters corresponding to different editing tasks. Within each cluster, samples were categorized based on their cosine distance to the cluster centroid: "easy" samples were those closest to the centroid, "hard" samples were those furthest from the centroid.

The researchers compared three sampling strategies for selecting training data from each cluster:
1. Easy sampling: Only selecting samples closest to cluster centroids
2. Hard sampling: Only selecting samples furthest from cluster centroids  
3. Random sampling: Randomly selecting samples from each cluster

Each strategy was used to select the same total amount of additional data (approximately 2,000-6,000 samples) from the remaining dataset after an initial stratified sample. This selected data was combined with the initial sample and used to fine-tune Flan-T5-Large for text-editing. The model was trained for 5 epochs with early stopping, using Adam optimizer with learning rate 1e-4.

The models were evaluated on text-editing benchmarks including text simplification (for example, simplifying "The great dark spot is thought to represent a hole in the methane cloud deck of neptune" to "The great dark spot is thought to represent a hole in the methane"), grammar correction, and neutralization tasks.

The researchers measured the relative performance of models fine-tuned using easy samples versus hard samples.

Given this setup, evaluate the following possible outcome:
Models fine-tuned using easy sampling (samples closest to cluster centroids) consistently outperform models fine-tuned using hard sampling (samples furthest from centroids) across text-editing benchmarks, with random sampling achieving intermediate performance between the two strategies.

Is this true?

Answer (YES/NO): NO